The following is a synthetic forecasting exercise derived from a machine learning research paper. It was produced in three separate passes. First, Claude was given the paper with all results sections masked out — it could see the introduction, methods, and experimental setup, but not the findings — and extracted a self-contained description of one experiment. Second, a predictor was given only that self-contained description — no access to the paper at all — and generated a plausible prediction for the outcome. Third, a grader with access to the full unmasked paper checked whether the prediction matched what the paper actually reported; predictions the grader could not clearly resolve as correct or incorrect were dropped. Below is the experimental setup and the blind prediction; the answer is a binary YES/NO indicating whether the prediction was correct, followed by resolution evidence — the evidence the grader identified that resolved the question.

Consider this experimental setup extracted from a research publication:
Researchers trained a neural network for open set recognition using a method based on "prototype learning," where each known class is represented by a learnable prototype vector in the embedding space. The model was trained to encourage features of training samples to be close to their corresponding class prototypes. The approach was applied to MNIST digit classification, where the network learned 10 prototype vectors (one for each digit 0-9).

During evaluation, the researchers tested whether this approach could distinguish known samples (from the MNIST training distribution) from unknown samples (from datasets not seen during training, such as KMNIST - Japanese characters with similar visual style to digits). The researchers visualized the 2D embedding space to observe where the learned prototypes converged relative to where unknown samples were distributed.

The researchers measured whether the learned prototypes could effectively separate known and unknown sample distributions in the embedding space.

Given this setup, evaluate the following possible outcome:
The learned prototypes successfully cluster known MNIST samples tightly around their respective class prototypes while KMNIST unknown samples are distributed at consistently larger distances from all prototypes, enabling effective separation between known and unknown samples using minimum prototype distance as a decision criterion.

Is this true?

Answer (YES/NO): NO